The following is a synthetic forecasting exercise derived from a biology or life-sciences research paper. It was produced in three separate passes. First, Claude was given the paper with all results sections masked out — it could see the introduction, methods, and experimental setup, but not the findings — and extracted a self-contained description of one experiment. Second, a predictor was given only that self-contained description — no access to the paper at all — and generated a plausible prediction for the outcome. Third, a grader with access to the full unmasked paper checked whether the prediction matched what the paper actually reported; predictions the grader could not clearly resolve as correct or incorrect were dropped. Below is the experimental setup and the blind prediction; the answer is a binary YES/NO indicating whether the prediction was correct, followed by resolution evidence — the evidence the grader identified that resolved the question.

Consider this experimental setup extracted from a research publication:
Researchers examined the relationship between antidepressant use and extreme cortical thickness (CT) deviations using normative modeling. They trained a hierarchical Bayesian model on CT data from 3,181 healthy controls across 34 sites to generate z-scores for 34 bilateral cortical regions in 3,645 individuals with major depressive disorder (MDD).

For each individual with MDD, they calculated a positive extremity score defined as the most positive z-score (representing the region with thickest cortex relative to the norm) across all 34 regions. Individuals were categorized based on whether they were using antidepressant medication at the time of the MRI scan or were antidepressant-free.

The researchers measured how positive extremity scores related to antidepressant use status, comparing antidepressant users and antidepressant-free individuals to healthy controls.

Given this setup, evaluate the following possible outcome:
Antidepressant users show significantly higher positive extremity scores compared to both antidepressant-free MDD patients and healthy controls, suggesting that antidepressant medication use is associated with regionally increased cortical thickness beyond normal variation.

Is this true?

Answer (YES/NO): NO